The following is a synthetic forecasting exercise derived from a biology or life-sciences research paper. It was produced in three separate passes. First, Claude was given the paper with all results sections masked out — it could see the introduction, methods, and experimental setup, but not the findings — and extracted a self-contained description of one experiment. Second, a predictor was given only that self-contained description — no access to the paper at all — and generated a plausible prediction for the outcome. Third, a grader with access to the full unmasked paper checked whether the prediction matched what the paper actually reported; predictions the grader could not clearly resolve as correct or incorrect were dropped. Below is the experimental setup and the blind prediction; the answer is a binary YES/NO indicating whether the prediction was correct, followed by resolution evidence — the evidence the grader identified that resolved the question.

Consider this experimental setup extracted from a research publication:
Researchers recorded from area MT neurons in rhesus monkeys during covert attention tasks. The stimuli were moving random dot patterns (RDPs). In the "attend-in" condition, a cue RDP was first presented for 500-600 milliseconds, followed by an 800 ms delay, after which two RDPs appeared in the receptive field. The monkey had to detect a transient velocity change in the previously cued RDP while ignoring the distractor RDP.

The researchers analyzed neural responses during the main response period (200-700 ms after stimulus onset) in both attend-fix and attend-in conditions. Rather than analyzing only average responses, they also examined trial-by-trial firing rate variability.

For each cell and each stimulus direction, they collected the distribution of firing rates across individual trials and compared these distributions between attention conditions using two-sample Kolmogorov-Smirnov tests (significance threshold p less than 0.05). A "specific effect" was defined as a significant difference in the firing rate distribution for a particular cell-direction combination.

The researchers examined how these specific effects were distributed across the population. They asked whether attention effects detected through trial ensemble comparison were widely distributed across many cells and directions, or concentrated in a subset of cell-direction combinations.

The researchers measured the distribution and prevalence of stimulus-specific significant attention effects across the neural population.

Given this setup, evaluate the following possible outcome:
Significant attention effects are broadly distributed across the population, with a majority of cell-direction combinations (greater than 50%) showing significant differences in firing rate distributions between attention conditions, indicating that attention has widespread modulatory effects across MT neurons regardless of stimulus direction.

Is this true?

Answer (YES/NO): NO